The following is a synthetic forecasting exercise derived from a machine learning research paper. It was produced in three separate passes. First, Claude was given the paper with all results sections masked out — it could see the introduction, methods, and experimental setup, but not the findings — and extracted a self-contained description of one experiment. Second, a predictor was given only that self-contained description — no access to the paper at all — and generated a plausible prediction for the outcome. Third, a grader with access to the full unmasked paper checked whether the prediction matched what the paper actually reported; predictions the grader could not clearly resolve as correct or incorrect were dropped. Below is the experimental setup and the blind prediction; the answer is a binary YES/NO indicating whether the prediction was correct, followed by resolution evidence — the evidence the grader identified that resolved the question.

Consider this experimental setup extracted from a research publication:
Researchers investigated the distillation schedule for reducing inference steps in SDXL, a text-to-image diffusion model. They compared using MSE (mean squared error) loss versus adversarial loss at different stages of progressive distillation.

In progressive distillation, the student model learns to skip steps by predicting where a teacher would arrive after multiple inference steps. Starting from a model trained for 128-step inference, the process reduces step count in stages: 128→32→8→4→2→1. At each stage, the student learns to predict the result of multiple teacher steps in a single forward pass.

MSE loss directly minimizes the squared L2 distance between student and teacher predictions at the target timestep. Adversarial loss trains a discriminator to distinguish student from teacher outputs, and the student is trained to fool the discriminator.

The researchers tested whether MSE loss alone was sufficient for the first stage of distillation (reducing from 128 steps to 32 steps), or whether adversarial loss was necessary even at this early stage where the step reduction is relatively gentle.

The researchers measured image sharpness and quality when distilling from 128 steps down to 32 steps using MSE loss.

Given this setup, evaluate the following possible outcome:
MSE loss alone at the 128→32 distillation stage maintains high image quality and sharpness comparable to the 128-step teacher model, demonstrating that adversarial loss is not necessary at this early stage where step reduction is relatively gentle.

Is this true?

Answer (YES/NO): YES